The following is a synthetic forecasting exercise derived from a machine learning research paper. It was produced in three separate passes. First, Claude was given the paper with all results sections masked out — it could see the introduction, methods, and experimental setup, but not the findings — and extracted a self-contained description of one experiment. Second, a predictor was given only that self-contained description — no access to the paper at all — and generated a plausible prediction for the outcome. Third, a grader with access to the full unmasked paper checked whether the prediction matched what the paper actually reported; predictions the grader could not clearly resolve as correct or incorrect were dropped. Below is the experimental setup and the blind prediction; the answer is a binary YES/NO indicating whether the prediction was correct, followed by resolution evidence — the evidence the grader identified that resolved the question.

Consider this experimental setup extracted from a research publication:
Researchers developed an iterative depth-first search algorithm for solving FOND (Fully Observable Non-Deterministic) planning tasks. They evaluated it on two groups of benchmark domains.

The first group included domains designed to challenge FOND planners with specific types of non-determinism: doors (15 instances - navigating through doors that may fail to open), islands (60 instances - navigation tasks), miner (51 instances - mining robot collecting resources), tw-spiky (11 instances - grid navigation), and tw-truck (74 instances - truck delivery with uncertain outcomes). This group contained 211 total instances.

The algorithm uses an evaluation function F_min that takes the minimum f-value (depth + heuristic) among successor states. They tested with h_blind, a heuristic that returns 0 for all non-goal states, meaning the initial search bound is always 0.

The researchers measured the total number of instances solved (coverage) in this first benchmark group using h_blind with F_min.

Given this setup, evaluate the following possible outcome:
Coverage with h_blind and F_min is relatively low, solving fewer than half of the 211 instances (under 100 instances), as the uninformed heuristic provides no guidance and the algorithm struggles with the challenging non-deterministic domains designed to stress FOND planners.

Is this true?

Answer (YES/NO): YES